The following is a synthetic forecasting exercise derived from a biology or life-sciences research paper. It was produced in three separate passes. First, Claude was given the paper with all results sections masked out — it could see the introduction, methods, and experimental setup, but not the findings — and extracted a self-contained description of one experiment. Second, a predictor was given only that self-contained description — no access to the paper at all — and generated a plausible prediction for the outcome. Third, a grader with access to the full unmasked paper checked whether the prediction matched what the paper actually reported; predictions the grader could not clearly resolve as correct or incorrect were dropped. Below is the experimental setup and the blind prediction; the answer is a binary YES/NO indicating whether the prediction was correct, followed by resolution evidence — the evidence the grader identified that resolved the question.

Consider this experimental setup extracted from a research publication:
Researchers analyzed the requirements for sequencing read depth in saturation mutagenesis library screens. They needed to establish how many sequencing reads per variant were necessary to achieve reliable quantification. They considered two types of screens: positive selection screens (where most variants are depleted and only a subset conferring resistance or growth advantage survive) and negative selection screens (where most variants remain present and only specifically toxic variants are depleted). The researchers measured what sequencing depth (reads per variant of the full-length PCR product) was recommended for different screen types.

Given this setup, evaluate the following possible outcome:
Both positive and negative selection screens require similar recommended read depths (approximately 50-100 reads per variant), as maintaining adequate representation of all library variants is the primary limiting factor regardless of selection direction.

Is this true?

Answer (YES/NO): NO